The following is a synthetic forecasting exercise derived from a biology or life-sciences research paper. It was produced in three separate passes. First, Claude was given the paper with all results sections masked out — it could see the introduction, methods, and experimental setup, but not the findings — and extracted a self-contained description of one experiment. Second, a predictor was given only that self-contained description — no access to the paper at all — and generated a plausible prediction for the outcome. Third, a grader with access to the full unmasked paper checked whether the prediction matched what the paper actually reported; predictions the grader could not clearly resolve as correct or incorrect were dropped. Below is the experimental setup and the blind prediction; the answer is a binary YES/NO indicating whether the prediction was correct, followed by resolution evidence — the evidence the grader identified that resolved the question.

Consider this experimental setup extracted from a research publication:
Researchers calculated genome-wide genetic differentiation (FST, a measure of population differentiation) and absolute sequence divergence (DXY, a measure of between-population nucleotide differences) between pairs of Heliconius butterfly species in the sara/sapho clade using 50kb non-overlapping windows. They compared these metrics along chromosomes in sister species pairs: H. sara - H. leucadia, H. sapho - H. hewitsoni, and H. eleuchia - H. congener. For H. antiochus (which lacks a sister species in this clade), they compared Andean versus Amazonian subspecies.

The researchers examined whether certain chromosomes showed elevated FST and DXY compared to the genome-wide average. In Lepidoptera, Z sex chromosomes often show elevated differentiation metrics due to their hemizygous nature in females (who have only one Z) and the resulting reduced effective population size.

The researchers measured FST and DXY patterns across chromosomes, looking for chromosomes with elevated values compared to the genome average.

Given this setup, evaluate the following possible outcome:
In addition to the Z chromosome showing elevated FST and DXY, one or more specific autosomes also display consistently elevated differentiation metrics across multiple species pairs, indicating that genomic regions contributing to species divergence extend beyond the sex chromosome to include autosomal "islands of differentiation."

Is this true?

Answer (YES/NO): NO